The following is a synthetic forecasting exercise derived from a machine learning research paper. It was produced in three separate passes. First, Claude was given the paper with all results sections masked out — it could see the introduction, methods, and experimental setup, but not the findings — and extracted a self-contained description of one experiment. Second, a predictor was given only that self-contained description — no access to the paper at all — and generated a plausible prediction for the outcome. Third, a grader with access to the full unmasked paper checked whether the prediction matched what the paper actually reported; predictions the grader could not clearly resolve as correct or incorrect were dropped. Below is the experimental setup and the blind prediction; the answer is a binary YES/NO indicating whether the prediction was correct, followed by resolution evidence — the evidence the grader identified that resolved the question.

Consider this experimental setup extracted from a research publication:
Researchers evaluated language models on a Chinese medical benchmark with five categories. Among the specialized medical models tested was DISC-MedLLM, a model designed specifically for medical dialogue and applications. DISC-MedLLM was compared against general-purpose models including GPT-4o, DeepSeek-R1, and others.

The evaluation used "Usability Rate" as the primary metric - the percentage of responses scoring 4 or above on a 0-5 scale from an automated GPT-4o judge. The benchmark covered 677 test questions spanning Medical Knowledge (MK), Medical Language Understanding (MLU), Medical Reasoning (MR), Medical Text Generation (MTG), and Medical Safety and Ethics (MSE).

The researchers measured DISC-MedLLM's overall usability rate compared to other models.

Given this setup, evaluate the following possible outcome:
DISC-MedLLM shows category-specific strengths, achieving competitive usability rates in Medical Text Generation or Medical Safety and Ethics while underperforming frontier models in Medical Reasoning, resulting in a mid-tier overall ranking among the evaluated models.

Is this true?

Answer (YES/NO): NO